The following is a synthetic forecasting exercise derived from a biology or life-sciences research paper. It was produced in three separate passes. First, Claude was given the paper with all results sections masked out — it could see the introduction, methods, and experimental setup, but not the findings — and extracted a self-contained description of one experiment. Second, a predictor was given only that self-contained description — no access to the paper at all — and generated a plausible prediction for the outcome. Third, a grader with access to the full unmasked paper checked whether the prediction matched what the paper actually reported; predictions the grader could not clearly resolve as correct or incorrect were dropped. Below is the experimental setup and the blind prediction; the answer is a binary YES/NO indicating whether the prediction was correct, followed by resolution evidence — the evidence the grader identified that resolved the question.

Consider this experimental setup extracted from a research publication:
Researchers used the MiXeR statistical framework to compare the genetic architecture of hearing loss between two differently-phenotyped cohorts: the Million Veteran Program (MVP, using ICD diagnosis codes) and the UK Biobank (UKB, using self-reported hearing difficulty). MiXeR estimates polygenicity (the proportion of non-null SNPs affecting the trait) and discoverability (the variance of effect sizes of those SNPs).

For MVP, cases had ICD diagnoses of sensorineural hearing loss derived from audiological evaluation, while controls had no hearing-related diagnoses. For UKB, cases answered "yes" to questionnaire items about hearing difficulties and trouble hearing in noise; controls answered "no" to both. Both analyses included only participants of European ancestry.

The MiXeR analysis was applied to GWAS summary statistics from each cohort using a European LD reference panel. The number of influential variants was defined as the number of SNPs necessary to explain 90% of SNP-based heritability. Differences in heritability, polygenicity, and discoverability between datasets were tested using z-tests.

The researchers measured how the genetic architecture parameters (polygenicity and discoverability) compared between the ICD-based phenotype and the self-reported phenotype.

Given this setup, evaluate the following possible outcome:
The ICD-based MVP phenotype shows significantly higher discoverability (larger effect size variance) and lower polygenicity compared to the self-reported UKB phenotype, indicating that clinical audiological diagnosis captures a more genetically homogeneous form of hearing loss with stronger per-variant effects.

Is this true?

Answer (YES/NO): NO